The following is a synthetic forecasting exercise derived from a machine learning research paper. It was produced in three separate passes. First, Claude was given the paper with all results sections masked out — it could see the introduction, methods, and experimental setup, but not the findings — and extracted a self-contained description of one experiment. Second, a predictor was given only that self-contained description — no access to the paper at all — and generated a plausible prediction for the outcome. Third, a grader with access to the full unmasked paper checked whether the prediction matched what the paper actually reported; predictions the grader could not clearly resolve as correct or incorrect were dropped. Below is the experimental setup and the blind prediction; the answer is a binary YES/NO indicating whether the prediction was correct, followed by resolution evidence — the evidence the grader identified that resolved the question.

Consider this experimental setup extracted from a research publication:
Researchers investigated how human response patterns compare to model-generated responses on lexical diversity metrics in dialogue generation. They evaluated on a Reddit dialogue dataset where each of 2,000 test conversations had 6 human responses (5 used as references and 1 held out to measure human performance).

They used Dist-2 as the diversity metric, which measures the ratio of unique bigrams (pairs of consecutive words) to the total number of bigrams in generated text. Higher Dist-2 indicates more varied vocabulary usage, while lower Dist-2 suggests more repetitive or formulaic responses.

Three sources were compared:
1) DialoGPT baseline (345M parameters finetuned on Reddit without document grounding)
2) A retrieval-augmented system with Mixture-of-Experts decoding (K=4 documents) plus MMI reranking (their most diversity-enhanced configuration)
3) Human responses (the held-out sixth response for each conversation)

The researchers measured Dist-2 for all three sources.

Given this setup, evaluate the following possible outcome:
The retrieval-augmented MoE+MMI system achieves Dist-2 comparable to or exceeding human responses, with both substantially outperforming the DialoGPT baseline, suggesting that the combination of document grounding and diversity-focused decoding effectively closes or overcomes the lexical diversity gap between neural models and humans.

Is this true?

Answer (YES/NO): NO